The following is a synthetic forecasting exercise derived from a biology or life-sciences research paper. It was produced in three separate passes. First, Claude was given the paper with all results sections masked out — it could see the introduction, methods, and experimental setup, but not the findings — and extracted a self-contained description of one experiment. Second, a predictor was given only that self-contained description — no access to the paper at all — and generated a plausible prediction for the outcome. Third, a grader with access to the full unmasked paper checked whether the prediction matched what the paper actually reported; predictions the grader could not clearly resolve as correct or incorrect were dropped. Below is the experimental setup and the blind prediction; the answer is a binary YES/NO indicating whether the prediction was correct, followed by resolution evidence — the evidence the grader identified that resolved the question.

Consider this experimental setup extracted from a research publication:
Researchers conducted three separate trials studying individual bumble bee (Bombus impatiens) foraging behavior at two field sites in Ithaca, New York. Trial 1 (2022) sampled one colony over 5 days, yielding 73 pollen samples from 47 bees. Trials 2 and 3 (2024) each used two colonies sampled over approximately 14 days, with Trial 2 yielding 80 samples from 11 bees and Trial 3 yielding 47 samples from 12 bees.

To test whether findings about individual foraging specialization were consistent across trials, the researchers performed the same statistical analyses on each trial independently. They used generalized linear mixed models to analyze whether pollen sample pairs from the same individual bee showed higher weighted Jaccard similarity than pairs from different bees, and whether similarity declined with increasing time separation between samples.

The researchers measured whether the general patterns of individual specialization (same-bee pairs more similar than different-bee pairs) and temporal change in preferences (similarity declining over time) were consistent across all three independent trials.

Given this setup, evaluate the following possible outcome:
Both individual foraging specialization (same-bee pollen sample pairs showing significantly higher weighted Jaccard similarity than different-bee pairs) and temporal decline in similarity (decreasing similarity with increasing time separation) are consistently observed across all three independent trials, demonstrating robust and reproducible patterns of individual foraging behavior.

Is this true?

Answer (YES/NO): NO